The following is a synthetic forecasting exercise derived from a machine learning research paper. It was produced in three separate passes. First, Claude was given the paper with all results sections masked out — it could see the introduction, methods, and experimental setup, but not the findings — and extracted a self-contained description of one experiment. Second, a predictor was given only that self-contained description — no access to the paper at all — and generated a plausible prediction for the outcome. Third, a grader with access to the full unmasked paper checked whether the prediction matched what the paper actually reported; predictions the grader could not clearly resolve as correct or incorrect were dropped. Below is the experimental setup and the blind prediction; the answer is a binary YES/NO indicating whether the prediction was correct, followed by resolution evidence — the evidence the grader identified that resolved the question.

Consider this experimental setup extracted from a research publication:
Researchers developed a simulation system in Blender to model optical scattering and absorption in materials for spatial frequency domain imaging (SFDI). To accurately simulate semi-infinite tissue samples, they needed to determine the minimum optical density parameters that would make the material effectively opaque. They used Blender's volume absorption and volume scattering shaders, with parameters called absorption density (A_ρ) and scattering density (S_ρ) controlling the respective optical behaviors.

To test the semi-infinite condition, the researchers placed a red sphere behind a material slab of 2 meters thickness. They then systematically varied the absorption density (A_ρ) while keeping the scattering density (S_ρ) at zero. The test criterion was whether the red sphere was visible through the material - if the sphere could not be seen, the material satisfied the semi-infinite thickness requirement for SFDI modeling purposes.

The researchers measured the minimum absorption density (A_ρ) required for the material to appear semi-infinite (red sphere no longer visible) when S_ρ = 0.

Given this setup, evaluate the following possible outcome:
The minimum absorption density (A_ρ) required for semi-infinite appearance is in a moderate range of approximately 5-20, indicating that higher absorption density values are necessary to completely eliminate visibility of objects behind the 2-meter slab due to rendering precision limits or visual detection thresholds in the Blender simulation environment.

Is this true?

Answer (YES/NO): NO